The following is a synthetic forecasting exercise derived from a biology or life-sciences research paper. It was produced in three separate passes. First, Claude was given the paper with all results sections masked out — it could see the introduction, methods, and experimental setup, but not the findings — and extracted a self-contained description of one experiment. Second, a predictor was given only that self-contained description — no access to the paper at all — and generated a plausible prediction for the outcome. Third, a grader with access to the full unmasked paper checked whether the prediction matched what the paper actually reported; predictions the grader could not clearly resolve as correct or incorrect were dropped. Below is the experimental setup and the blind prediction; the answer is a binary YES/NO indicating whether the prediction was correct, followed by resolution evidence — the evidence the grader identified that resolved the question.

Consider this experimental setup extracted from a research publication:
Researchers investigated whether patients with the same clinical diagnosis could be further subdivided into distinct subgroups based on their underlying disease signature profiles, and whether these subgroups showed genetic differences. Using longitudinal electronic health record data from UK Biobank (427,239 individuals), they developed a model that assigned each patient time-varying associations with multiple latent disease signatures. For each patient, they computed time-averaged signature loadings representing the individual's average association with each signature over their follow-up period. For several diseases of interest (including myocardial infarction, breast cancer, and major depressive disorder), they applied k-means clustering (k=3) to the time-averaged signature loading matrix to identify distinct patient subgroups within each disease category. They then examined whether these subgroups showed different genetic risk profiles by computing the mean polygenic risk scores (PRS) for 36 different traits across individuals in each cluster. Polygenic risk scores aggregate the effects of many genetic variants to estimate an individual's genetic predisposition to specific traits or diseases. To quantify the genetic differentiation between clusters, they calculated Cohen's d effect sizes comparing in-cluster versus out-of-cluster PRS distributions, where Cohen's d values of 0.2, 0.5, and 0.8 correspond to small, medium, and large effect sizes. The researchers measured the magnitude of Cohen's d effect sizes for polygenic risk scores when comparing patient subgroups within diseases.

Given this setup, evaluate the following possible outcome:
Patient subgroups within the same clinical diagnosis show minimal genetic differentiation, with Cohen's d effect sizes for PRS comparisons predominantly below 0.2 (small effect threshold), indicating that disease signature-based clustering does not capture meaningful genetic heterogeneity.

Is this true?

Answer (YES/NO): NO